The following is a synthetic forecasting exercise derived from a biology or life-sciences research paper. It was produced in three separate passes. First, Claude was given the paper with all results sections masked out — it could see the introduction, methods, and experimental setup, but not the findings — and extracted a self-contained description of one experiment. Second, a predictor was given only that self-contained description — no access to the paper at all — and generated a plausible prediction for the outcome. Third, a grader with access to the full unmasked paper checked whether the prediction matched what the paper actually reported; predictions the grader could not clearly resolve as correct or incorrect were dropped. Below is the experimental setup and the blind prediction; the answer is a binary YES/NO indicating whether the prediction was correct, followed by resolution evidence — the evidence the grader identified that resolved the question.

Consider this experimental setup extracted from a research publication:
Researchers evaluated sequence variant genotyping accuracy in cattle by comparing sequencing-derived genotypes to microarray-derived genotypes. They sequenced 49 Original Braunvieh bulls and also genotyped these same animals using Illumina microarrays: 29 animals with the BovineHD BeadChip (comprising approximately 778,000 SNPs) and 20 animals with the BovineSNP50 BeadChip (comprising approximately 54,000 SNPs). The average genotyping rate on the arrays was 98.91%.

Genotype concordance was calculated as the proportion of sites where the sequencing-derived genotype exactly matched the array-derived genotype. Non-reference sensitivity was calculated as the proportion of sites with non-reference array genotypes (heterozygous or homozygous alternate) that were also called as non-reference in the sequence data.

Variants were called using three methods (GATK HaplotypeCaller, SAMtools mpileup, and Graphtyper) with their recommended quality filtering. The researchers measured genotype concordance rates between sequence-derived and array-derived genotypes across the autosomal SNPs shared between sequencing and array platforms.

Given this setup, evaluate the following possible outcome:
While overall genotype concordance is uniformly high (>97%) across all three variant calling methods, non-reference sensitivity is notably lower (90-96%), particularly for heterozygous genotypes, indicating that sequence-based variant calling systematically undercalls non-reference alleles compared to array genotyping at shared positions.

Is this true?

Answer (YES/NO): NO